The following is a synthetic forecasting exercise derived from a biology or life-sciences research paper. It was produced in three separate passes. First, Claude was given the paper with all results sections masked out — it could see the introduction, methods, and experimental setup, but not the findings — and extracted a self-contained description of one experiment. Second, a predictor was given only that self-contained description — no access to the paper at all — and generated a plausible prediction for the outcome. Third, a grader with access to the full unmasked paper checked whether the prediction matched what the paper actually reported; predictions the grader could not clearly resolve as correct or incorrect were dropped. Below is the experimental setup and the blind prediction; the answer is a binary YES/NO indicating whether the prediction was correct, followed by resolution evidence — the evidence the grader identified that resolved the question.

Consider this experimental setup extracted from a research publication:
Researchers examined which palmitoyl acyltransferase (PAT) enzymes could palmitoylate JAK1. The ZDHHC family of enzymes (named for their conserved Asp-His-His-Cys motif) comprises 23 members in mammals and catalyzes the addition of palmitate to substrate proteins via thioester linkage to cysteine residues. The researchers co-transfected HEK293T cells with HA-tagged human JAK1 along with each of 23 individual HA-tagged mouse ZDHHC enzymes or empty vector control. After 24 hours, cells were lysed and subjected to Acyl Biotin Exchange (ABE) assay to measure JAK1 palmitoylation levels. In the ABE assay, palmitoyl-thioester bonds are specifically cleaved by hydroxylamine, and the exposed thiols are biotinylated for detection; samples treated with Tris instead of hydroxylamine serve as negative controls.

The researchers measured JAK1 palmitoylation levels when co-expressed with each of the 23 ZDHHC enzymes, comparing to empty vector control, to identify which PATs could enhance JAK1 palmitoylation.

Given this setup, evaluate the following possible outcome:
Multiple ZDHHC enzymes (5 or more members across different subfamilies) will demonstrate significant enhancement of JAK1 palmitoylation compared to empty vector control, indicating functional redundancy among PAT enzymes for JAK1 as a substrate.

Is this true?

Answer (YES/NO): NO